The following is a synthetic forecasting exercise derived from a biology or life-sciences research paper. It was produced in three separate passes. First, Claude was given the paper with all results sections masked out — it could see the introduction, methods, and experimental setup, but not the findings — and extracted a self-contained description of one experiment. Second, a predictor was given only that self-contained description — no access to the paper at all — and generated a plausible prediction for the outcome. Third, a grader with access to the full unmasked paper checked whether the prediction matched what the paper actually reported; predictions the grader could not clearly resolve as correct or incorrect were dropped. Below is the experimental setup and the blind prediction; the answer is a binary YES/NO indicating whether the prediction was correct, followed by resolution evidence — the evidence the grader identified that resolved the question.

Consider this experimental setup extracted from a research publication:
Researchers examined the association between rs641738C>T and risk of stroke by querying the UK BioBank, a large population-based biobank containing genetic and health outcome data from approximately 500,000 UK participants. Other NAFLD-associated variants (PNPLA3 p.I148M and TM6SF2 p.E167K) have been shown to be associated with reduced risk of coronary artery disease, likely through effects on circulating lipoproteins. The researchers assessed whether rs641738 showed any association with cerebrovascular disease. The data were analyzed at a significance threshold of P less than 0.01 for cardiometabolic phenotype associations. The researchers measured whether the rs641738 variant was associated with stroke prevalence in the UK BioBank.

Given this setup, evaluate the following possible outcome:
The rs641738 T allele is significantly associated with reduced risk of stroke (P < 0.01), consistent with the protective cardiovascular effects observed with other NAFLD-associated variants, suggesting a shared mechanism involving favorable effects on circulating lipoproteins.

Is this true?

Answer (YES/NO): NO